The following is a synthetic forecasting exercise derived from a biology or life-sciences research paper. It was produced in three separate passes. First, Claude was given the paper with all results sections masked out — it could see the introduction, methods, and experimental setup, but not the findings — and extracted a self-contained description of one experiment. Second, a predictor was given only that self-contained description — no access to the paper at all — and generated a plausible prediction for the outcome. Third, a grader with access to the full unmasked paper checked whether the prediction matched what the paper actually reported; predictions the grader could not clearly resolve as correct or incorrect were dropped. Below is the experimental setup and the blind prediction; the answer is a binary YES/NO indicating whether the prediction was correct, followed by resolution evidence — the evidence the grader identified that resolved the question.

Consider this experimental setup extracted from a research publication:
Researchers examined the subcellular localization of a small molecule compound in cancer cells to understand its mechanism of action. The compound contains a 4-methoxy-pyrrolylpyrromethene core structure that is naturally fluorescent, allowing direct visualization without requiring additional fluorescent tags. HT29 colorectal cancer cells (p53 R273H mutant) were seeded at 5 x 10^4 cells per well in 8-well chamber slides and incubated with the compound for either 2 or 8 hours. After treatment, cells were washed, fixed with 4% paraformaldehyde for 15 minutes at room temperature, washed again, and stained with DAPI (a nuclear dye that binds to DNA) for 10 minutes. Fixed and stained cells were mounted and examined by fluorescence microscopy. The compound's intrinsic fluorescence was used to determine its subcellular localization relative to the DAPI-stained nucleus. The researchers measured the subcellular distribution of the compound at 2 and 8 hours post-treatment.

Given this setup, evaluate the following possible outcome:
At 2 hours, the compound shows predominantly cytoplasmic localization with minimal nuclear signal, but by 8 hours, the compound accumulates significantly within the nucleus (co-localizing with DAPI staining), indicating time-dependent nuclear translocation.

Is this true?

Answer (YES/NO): NO